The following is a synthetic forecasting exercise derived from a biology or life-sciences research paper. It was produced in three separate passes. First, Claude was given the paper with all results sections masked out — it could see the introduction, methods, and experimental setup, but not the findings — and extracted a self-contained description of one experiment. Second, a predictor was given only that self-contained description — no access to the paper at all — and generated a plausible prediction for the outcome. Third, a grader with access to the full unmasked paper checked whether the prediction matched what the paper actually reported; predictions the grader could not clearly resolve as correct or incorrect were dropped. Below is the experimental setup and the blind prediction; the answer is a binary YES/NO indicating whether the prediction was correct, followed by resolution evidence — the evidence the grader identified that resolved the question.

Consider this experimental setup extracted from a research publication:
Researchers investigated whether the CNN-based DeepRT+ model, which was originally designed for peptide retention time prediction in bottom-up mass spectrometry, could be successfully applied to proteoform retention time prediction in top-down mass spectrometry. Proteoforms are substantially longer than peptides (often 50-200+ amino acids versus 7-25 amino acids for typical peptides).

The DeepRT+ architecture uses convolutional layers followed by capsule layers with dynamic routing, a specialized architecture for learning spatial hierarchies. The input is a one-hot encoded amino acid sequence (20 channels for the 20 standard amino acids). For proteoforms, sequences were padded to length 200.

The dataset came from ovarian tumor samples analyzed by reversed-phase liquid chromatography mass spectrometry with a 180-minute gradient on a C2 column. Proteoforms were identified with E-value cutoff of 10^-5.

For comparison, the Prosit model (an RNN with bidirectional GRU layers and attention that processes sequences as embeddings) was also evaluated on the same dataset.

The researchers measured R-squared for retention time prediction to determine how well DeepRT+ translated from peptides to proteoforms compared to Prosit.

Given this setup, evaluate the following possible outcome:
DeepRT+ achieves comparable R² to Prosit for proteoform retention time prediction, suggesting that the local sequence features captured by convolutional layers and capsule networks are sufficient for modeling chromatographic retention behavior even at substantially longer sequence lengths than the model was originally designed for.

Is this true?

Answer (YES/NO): NO